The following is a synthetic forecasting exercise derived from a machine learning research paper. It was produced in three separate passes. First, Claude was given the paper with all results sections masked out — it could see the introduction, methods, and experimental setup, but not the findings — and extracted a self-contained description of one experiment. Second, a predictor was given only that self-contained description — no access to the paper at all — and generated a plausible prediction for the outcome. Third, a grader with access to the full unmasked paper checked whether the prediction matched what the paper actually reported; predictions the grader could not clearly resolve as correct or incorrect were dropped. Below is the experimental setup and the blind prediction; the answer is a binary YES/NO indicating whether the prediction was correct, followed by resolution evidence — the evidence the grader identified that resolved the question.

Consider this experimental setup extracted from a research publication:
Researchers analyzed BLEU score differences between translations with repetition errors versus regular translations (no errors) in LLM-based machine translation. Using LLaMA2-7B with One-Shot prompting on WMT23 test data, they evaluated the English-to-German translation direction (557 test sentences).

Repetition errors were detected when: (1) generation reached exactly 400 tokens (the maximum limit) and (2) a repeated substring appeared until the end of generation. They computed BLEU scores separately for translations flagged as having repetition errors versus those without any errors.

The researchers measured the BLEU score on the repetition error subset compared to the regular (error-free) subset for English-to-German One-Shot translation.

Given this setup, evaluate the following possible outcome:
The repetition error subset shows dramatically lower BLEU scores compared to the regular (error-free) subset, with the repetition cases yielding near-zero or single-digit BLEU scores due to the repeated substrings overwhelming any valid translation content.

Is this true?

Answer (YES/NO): NO